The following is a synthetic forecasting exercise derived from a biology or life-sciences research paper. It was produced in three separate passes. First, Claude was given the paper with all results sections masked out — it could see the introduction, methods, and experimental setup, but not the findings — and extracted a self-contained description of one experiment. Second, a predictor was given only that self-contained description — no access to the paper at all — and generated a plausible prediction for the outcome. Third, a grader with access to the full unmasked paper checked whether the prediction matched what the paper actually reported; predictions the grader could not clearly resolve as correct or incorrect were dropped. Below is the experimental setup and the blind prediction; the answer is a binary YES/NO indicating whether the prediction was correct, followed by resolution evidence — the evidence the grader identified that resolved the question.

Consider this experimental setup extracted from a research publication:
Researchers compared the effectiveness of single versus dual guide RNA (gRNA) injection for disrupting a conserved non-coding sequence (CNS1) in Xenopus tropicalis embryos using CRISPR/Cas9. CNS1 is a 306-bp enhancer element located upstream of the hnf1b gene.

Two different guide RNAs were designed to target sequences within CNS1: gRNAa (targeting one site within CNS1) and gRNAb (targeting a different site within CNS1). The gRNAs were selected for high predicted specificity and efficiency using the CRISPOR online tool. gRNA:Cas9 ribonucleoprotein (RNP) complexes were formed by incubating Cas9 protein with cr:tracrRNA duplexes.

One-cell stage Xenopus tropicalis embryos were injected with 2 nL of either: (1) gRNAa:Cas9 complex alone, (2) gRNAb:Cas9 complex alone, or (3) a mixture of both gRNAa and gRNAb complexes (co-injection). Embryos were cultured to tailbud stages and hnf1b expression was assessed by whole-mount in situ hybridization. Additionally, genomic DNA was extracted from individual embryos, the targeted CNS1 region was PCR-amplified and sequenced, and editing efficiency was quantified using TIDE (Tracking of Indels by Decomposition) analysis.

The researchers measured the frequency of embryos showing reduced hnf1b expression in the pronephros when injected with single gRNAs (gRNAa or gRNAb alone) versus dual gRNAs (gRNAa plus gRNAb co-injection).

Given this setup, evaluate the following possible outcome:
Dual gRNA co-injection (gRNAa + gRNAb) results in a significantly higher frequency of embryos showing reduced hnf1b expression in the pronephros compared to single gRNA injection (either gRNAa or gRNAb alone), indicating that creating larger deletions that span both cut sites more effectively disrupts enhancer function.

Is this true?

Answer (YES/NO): YES